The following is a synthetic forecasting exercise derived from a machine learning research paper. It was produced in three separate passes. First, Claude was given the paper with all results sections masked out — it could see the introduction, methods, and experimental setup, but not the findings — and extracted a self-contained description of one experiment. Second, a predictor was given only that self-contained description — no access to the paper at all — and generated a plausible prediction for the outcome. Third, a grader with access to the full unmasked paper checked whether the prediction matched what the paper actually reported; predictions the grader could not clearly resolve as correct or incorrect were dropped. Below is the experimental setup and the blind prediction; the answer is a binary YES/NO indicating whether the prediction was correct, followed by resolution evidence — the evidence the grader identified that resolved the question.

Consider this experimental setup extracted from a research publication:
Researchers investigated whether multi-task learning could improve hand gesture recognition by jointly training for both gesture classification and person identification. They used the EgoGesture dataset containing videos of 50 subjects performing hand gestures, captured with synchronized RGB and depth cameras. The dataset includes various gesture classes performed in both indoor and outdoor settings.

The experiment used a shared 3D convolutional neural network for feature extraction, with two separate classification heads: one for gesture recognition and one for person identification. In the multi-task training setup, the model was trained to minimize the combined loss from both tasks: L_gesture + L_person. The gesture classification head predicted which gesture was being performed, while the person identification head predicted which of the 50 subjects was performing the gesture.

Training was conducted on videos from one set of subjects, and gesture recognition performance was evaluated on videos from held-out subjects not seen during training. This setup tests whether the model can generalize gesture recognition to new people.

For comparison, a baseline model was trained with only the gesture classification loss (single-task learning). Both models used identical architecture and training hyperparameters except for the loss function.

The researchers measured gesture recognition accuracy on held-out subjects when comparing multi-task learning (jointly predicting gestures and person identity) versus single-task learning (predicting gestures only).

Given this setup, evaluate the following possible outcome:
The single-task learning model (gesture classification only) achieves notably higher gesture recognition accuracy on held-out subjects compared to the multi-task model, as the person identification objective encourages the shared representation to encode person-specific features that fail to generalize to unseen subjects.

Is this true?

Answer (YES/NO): YES